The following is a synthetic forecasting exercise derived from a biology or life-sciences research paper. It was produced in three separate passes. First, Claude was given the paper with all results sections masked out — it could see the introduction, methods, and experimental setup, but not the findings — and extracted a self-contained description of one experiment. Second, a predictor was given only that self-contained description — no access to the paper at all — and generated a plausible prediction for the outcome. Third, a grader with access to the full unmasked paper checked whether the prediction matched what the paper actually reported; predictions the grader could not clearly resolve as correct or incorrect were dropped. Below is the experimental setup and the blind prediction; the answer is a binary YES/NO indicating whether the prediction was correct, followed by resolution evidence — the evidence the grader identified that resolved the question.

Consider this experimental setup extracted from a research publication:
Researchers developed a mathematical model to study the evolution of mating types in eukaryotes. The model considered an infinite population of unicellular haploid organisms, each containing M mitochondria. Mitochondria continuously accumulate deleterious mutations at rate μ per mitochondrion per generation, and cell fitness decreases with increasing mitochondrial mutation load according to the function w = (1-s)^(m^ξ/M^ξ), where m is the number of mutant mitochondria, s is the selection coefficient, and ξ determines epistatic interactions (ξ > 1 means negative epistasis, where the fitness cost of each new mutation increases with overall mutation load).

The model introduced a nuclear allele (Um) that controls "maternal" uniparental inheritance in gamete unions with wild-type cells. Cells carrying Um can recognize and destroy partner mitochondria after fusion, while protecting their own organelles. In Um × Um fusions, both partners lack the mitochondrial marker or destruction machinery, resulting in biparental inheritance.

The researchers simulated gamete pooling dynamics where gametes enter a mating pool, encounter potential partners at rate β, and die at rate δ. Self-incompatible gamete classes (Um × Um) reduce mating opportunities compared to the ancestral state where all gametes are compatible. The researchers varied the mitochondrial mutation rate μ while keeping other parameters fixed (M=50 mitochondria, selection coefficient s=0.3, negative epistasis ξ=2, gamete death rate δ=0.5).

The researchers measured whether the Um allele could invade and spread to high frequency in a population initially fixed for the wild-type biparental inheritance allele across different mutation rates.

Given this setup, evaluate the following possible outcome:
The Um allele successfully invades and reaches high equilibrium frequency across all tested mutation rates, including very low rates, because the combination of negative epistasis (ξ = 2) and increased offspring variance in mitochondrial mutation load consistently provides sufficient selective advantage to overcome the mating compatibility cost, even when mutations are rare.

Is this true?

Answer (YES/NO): NO